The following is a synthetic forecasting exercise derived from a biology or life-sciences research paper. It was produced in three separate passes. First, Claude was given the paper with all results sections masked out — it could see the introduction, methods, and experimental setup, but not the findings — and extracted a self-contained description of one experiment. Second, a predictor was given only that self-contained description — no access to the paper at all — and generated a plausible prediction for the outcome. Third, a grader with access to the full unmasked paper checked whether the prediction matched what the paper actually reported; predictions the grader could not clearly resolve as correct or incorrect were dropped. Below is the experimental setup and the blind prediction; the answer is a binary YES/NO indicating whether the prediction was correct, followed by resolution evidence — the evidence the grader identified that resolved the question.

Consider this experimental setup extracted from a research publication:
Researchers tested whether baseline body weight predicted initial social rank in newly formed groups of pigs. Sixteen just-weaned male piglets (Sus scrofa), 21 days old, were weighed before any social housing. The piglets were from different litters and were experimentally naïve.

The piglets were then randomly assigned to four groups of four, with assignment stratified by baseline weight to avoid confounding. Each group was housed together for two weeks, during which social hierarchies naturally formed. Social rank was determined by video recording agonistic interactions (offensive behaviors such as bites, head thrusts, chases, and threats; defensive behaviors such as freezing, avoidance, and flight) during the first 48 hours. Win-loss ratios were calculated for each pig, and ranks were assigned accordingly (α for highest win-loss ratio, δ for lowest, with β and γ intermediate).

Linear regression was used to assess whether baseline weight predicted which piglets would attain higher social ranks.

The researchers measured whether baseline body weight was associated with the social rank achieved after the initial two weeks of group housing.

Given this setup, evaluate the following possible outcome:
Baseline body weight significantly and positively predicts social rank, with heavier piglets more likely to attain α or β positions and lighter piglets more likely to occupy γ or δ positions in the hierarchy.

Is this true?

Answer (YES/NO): NO